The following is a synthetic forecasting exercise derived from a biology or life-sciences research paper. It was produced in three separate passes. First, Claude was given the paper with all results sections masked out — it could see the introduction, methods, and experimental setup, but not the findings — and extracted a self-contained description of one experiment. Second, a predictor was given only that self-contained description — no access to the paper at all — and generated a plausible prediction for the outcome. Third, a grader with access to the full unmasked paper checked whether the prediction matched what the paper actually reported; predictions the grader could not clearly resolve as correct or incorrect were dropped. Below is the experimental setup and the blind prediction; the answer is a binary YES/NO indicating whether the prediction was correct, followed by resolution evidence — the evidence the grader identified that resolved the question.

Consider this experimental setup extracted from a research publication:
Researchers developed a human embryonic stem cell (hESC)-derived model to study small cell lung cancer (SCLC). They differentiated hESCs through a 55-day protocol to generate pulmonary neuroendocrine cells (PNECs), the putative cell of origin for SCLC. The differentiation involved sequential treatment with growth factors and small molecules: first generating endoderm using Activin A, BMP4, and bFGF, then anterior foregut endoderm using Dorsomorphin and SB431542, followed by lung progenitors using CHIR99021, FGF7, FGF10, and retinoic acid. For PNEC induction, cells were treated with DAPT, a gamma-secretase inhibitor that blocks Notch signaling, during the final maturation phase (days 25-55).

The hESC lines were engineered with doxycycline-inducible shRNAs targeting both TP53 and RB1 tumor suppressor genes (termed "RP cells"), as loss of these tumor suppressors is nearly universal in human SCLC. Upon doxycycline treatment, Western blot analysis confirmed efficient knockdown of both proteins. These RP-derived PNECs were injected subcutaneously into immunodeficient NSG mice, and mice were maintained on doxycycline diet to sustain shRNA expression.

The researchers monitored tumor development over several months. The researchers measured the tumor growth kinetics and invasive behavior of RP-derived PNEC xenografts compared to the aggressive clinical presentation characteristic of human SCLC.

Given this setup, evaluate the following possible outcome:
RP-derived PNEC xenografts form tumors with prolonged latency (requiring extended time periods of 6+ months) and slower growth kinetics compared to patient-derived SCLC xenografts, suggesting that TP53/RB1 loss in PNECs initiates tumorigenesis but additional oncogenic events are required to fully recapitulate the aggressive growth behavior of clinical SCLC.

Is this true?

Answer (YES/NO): NO